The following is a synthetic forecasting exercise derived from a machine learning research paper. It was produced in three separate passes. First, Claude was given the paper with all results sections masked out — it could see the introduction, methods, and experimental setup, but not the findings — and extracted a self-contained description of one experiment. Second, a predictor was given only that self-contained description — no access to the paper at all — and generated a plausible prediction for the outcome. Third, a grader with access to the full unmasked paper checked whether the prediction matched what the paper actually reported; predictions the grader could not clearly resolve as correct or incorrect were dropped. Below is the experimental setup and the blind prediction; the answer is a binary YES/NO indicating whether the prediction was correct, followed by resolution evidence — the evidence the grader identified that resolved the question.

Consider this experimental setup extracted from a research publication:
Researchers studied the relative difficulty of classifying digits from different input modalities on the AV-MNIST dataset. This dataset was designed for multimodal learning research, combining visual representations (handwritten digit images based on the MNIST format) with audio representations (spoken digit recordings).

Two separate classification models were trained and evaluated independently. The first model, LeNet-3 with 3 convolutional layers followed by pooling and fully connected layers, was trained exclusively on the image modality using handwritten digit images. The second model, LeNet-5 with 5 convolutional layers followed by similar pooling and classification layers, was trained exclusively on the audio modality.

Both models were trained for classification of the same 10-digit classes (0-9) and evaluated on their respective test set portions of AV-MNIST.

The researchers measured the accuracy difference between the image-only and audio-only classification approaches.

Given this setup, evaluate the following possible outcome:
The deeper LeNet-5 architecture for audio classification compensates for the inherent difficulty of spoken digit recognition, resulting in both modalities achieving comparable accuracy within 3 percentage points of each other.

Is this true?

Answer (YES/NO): NO